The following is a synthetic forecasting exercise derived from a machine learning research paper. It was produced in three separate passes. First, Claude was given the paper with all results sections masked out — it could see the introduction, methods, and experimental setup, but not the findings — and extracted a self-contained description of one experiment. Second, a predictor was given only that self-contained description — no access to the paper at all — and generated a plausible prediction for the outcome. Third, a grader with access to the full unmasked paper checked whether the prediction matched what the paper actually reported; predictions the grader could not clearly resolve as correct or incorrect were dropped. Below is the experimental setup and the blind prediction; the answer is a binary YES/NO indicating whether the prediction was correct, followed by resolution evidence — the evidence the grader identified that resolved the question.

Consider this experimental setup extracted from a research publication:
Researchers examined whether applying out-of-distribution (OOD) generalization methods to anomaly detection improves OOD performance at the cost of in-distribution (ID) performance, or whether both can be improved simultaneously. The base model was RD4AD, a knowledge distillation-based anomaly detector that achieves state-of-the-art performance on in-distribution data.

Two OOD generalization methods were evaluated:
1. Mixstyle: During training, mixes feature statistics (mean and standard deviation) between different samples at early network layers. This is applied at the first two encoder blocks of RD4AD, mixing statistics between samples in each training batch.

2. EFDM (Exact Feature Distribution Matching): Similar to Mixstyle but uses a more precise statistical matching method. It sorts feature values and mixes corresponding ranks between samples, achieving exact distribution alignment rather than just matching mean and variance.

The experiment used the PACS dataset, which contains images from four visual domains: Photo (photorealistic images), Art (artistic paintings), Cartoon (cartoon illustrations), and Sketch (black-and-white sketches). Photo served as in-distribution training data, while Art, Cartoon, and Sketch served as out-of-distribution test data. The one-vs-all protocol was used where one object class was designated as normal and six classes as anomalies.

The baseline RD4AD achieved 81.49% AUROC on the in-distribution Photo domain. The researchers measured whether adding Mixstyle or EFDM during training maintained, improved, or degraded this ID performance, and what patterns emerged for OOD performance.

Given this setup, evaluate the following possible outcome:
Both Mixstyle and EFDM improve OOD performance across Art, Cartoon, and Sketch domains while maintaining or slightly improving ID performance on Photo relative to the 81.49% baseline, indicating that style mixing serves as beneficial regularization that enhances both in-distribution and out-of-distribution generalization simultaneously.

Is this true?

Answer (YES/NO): NO